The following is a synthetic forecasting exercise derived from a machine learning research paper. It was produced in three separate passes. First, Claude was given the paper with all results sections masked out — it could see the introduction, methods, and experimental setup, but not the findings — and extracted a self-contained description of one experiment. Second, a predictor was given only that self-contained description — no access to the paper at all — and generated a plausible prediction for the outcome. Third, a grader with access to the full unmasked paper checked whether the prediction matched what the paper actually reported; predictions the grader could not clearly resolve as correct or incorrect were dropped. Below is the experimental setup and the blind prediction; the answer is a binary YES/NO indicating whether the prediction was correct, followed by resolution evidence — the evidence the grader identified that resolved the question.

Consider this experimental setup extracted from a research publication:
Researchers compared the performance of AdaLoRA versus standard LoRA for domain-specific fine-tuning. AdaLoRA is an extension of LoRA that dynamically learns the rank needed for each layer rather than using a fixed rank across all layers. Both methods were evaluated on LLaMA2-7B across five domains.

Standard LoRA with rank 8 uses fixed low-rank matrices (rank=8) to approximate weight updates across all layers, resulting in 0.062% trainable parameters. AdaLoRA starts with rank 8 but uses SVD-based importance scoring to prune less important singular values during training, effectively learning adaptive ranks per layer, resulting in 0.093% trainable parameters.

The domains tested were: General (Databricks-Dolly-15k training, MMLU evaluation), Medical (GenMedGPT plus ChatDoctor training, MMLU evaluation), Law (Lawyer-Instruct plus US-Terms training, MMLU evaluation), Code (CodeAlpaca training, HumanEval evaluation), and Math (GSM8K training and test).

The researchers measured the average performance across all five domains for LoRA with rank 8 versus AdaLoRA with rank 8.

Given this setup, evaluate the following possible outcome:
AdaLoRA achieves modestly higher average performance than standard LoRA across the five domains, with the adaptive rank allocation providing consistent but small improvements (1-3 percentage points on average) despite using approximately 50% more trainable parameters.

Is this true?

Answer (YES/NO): YES